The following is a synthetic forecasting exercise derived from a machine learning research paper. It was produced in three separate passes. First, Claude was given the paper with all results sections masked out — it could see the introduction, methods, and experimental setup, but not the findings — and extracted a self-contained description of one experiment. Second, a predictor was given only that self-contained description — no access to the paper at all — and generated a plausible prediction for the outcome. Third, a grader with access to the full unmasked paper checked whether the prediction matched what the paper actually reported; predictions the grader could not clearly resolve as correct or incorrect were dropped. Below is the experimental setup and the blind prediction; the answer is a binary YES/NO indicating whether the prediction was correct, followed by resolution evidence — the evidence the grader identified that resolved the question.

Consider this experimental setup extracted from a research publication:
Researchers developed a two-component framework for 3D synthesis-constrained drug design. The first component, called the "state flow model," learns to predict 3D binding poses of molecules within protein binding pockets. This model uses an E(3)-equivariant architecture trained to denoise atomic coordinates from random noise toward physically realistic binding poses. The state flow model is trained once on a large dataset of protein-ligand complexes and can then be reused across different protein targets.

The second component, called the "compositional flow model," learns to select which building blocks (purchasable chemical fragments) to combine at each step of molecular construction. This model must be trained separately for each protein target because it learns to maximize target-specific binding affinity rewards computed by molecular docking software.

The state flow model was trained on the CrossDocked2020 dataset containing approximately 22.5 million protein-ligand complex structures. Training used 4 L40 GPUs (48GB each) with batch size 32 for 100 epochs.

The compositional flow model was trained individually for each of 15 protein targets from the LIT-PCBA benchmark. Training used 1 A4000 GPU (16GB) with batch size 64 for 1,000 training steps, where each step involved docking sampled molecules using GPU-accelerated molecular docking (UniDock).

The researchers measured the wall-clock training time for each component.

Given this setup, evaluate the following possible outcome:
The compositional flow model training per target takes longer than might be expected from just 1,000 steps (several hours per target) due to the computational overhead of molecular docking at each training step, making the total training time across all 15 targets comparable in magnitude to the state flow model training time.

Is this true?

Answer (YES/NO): NO